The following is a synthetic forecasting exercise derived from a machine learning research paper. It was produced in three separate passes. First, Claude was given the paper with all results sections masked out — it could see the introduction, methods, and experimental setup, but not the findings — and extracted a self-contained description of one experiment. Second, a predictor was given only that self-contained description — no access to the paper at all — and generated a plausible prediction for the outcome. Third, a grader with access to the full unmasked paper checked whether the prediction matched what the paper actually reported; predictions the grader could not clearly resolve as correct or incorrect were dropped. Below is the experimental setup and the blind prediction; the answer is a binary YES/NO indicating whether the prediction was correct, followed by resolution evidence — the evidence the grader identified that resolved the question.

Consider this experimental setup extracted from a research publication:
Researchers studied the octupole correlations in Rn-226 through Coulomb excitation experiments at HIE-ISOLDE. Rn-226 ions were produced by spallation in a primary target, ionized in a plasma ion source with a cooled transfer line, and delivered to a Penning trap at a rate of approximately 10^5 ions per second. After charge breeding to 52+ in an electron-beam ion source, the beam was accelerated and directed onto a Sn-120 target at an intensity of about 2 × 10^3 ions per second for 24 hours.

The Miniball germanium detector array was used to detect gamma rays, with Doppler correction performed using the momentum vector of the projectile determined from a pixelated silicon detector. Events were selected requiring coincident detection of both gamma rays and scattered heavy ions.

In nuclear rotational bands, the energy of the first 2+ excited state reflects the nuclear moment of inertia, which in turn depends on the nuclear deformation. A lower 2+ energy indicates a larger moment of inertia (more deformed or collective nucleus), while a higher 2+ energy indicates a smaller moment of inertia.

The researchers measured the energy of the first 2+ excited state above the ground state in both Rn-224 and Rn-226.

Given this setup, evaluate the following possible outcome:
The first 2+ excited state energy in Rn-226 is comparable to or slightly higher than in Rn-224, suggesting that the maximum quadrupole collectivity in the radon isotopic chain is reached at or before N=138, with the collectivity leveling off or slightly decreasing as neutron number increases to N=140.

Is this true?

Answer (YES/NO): NO